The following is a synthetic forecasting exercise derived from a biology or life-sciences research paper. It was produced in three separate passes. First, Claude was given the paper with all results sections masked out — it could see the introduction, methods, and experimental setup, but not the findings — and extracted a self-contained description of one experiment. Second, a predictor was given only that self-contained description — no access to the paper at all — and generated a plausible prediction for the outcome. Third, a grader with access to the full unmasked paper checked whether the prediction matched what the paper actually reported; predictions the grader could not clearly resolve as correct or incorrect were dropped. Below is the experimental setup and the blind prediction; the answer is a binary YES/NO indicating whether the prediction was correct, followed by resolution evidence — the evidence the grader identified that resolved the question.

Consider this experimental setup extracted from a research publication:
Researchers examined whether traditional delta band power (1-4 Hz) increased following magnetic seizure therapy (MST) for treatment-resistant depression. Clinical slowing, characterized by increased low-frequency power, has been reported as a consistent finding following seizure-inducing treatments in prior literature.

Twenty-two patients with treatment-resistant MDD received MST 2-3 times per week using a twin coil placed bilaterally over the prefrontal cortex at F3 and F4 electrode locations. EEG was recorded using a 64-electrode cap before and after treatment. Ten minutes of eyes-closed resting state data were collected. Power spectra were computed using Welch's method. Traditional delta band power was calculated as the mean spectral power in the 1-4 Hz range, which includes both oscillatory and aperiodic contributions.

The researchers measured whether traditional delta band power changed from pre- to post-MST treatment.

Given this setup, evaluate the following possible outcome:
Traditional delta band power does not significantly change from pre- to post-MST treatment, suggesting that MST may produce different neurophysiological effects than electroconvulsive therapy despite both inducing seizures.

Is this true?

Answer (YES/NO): YES